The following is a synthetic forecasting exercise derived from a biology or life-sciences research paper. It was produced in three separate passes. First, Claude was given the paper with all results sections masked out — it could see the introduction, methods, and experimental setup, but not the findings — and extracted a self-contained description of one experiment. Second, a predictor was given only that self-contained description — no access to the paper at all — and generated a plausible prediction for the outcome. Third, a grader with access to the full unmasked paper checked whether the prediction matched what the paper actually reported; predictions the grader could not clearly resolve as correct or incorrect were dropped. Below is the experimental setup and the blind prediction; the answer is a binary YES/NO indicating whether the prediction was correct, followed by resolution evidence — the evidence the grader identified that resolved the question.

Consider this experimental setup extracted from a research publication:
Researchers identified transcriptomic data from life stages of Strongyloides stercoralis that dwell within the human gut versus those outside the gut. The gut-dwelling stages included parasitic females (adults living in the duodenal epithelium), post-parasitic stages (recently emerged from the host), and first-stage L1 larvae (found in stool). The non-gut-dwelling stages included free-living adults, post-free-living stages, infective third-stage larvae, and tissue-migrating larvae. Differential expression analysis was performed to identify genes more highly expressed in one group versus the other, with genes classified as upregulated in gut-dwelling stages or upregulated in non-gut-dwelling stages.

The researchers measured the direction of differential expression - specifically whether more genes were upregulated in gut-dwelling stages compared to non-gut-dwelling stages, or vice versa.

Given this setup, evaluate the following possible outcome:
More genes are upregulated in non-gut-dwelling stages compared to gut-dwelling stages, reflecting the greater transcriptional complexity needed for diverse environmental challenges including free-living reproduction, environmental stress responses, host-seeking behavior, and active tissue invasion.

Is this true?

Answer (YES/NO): NO